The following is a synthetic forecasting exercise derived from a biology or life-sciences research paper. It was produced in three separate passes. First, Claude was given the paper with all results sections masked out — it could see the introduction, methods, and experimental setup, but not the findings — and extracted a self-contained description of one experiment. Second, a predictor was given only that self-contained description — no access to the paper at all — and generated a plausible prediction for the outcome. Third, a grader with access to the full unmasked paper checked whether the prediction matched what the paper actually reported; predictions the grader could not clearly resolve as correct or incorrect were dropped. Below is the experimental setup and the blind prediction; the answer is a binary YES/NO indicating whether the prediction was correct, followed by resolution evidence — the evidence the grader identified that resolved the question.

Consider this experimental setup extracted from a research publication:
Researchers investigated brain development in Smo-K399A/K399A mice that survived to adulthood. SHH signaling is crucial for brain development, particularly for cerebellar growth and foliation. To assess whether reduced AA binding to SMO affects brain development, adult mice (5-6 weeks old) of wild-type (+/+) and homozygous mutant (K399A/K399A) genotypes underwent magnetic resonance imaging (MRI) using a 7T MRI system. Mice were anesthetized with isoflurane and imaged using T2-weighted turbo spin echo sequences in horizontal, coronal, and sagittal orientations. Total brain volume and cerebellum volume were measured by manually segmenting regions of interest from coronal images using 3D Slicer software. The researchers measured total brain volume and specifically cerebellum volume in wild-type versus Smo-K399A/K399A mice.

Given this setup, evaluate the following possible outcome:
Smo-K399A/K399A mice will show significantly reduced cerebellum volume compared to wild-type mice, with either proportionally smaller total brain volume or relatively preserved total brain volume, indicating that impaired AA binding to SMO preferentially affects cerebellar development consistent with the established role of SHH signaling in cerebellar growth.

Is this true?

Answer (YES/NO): NO